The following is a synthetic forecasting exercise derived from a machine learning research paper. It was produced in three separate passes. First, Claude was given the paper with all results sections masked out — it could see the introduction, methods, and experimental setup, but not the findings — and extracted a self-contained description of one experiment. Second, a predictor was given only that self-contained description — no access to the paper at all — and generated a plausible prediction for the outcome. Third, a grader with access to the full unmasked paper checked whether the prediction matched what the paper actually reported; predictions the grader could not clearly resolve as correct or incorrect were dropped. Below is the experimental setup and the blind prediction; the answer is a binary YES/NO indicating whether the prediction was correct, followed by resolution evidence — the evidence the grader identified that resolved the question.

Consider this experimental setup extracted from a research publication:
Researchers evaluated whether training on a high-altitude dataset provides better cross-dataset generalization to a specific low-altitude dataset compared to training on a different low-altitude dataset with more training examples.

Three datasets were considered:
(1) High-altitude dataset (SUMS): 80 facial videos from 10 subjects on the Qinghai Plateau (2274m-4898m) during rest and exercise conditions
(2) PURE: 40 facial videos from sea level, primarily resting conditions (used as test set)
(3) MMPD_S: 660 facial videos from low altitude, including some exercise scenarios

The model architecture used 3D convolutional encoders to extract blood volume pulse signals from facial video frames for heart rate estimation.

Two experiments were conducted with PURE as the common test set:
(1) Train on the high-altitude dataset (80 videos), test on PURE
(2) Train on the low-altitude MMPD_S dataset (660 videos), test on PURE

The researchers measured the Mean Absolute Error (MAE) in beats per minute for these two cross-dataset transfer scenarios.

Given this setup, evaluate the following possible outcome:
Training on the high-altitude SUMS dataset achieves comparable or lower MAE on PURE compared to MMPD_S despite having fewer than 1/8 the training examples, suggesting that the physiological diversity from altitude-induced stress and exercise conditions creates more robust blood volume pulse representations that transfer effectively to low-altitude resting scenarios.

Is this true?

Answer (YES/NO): YES